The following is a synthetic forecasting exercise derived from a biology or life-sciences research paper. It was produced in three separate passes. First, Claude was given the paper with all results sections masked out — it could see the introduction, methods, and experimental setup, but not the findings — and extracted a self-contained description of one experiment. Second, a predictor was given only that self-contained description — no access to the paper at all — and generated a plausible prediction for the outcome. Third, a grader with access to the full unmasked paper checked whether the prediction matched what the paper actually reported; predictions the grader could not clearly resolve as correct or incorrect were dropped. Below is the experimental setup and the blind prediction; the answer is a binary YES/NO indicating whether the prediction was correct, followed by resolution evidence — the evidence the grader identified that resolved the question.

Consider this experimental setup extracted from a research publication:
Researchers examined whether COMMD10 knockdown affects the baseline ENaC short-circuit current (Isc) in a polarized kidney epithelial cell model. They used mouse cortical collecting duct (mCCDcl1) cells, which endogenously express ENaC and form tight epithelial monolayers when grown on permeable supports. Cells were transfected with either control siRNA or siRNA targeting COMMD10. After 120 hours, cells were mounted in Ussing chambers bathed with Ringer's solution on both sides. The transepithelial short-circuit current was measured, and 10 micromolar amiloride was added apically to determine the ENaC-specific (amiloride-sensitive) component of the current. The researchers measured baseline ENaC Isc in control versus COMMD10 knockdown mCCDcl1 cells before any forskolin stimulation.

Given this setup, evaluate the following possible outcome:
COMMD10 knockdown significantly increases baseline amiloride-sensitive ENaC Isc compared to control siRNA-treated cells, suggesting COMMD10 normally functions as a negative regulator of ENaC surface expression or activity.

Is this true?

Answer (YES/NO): NO